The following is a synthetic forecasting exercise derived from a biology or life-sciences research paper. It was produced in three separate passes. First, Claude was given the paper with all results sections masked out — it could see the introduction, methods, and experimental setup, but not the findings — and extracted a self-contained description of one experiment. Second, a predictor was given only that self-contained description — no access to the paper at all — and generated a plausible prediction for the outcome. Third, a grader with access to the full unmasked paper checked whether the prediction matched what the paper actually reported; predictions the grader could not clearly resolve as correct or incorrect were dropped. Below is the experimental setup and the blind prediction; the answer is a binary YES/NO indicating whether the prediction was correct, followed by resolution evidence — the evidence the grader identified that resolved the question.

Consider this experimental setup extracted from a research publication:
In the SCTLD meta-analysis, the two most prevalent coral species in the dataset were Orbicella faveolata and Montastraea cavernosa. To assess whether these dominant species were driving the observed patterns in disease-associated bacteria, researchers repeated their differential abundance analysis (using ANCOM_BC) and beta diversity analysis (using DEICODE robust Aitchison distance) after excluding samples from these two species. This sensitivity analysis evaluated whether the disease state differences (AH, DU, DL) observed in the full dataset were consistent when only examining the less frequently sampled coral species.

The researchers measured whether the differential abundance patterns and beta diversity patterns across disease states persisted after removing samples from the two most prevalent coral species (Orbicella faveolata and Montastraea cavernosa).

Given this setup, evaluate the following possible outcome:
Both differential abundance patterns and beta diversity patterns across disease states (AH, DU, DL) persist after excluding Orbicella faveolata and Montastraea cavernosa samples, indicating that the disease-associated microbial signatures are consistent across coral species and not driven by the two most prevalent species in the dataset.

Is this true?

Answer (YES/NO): YES